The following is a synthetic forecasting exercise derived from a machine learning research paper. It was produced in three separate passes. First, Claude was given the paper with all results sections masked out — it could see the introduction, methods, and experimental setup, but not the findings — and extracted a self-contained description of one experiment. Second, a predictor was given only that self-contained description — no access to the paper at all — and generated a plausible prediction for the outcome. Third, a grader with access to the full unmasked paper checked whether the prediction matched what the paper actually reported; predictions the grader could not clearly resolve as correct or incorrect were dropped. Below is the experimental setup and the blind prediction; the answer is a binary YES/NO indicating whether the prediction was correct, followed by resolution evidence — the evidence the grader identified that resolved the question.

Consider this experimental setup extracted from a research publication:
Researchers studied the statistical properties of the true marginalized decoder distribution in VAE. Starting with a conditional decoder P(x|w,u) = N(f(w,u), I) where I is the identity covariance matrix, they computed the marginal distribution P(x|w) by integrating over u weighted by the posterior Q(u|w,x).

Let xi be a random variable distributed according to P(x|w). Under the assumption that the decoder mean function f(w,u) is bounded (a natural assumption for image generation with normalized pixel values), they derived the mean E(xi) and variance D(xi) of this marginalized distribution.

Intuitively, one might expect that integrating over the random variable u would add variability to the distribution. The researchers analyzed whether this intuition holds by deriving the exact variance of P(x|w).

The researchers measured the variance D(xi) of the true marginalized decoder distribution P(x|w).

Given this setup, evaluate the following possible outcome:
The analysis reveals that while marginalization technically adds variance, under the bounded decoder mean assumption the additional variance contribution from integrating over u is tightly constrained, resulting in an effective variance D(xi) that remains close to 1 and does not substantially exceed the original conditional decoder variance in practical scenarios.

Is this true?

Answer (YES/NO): NO